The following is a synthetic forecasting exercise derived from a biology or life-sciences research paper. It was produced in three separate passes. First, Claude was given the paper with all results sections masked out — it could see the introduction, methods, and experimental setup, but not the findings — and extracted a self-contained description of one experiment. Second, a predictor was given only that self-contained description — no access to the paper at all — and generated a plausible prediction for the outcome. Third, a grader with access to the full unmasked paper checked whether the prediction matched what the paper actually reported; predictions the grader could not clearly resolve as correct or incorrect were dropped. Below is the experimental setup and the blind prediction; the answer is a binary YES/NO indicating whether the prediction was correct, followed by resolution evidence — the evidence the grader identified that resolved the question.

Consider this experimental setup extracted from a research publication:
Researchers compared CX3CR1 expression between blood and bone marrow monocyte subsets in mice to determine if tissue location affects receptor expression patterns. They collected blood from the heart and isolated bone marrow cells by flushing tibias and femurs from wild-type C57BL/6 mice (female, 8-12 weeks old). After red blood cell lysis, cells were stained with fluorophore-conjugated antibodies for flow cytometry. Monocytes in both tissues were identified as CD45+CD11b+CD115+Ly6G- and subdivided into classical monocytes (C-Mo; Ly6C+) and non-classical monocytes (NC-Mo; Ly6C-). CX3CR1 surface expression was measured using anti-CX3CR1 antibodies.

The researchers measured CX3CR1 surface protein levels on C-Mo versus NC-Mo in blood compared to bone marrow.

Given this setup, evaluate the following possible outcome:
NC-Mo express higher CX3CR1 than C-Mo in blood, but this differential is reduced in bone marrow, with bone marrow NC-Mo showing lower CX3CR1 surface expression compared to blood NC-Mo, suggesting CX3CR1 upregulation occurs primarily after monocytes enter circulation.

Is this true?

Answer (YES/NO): NO